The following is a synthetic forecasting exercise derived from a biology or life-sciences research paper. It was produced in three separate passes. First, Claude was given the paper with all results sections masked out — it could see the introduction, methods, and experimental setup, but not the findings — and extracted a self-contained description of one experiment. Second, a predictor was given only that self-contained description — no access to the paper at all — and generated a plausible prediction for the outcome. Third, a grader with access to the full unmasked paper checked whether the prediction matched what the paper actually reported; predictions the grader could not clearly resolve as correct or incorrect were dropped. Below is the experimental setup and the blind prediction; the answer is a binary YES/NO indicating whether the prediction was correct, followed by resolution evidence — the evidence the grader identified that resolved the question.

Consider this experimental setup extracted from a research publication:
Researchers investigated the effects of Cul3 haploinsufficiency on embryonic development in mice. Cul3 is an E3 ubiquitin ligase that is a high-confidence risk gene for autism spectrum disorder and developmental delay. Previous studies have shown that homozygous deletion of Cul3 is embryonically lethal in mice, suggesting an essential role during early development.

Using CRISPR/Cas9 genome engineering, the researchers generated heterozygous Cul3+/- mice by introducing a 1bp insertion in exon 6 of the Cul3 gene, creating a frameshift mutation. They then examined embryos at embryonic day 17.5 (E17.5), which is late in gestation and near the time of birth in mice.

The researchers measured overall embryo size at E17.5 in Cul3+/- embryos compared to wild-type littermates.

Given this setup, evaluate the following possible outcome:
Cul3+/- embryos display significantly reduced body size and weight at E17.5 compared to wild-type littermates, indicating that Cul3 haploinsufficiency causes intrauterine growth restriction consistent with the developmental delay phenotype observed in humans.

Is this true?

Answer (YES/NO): NO